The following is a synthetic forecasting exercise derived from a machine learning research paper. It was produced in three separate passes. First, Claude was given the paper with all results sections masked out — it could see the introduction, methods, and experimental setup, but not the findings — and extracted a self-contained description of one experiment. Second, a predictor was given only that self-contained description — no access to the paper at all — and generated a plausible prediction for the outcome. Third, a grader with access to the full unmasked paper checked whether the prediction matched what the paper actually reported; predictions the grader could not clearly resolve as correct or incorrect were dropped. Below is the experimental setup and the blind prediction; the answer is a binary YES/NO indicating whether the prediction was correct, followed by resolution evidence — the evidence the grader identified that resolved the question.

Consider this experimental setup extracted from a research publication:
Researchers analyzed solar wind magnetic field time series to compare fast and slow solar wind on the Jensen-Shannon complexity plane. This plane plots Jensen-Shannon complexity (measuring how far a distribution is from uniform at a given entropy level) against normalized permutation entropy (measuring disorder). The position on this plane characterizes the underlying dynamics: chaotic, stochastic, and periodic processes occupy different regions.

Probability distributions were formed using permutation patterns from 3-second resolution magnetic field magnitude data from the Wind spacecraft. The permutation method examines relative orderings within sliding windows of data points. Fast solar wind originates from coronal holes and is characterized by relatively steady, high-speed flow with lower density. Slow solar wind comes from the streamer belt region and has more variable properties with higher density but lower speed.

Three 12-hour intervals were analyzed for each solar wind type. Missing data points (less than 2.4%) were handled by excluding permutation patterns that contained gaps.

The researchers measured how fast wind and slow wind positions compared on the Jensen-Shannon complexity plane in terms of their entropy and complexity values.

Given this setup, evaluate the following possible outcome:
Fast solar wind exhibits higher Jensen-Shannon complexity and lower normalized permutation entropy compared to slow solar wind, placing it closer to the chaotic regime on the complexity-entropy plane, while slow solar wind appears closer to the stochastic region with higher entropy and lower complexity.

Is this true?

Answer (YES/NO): NO